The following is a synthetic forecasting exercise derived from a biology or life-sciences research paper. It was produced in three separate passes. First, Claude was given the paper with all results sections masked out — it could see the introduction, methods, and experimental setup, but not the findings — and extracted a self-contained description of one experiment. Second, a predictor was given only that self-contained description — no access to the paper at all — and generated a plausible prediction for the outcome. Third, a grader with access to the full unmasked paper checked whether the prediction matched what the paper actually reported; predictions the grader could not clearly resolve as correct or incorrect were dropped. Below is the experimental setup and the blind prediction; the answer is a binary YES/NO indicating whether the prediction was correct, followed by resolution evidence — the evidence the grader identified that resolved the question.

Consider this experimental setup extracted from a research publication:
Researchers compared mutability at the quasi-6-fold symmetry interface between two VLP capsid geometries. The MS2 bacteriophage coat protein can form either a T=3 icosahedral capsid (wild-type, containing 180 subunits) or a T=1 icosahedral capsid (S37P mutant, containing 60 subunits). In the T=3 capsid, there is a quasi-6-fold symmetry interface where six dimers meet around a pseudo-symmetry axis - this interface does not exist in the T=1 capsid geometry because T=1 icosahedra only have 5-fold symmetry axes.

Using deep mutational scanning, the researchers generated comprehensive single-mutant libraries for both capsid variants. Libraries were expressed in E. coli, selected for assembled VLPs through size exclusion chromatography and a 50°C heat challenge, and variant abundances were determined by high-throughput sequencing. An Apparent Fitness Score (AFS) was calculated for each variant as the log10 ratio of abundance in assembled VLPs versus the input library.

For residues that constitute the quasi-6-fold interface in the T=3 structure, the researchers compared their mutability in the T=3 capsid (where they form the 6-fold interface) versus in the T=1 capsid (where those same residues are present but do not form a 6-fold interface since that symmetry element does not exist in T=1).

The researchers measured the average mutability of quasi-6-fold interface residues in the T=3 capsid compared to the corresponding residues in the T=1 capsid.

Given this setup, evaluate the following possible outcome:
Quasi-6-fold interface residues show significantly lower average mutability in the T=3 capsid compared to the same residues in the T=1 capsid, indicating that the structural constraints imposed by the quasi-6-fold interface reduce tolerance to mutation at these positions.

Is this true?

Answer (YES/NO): YES